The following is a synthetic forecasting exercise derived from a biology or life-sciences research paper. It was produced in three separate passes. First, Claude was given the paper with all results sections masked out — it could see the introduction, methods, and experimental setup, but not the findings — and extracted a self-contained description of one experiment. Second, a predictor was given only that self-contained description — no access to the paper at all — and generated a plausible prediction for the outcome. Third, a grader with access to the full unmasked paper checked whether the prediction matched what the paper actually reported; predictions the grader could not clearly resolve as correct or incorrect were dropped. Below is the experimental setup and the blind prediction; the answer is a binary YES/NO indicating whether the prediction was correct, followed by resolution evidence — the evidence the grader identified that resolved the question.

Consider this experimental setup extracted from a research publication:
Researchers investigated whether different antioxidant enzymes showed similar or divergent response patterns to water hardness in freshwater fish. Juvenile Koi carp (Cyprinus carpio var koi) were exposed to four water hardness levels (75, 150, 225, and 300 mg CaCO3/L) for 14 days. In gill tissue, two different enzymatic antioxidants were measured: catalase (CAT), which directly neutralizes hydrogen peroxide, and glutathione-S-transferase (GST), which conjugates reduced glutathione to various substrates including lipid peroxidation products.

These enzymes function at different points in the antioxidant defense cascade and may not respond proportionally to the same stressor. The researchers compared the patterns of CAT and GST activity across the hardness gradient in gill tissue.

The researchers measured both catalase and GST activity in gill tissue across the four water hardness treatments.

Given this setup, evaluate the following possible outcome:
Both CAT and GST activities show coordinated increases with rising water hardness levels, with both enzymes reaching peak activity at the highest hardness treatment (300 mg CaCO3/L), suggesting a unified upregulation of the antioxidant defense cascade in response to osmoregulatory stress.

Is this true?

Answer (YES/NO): NO